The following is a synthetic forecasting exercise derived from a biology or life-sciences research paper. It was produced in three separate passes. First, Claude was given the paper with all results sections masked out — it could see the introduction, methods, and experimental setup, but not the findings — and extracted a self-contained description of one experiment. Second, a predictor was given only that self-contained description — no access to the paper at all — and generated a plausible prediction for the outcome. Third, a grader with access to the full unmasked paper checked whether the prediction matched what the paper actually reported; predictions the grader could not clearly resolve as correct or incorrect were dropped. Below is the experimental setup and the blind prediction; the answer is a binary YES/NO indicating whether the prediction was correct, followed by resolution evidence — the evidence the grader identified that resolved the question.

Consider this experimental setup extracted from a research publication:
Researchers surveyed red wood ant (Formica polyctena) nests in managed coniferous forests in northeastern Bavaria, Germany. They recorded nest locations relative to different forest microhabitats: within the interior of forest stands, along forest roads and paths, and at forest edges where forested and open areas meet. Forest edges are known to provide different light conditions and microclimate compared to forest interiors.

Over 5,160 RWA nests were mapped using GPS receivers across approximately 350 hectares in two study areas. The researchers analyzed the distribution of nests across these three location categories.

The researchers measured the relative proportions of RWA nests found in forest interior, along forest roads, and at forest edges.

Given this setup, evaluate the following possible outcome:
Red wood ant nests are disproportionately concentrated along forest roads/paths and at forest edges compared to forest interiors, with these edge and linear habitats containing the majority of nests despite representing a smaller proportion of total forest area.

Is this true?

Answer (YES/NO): NO